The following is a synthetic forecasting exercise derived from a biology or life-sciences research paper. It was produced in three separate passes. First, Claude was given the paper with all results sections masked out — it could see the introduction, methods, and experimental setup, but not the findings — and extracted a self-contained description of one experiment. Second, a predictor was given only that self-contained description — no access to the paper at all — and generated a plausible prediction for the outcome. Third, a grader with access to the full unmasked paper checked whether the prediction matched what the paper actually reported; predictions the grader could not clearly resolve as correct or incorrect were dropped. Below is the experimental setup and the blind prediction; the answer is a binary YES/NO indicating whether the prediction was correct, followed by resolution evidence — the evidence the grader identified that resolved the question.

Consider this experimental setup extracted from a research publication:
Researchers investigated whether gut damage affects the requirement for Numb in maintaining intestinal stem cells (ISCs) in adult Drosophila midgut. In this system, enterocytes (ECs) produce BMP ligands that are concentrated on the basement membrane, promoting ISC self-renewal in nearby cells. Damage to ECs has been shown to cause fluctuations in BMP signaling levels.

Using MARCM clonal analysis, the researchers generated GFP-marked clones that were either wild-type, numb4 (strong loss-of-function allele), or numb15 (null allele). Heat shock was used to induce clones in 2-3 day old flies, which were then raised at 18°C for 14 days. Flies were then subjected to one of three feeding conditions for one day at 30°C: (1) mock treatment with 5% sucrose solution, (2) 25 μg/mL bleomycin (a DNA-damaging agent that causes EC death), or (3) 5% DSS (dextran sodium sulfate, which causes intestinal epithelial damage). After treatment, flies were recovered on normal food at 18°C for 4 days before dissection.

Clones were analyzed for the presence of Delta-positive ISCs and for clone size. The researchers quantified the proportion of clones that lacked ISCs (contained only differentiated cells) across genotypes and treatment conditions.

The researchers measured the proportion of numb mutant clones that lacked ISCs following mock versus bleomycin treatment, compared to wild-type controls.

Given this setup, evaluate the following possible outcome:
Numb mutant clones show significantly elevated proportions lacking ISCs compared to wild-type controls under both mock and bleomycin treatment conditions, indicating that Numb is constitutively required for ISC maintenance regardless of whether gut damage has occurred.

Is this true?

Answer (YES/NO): NO